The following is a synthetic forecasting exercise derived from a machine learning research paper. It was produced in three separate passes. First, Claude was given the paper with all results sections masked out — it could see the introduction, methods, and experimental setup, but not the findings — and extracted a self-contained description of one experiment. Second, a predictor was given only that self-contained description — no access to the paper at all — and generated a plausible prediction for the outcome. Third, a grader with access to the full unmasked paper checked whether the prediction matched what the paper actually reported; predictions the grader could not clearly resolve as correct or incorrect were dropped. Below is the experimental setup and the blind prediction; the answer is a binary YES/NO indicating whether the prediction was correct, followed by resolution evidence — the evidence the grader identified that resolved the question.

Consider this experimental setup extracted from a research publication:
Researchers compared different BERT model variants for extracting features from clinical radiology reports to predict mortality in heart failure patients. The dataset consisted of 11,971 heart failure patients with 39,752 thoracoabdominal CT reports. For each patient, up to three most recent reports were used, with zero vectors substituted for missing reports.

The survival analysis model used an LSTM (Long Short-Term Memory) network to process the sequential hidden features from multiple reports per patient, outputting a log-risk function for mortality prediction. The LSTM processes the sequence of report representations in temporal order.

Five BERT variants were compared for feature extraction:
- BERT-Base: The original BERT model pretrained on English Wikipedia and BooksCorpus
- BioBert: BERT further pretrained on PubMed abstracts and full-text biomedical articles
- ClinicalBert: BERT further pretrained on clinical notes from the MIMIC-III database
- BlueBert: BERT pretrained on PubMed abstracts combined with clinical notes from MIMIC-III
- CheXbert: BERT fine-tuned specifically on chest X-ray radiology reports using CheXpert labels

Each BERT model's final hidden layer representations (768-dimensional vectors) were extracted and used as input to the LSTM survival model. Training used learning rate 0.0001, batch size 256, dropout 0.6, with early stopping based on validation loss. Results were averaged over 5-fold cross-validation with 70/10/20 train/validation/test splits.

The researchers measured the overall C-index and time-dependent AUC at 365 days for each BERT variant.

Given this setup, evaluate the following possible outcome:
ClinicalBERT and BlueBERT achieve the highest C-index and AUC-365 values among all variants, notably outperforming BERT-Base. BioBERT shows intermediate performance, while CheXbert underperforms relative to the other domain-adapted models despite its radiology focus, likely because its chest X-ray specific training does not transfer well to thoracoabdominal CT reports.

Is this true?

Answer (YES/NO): NO